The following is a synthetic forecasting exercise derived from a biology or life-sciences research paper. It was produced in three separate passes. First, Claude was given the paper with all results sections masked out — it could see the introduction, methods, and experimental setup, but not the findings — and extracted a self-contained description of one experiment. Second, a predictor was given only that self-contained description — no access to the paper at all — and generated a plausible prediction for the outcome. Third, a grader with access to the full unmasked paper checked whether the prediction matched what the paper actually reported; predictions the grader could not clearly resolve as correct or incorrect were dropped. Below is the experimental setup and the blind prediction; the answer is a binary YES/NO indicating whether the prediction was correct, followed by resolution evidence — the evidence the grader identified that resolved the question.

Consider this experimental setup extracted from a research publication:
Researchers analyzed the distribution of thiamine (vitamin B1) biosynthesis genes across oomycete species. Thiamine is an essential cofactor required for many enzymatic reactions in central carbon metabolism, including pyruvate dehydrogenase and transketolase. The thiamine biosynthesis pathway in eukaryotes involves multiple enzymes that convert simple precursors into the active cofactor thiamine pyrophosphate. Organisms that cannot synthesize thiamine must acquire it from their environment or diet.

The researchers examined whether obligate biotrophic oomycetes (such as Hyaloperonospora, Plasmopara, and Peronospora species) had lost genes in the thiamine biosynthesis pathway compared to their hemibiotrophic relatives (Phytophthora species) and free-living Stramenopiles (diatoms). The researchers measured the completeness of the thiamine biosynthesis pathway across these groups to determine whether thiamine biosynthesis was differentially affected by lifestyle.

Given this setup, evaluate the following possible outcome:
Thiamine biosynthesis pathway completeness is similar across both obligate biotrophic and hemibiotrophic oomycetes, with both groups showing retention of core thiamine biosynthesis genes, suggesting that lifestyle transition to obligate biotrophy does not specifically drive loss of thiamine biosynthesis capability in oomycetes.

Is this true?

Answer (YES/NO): NO